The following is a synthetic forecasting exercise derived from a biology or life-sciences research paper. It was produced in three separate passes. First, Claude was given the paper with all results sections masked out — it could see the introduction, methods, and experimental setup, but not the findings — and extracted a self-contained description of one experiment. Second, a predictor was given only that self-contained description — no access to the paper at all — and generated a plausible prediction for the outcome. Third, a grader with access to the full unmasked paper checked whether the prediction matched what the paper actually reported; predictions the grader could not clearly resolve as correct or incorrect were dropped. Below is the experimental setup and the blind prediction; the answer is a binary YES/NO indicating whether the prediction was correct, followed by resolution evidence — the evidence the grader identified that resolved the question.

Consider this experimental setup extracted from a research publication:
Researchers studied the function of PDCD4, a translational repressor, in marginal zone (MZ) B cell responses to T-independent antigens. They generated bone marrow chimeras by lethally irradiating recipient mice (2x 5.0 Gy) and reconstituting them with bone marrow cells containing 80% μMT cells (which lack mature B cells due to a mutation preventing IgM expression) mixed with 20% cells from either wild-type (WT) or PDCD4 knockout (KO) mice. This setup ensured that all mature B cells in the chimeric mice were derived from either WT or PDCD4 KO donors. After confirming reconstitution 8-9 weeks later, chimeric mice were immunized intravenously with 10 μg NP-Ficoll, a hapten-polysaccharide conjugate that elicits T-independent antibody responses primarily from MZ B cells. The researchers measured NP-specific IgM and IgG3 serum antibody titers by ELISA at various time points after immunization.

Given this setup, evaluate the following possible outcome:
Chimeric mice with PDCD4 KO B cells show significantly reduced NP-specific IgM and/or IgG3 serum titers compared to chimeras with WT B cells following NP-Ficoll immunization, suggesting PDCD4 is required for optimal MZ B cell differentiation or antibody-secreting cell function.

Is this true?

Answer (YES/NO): NO